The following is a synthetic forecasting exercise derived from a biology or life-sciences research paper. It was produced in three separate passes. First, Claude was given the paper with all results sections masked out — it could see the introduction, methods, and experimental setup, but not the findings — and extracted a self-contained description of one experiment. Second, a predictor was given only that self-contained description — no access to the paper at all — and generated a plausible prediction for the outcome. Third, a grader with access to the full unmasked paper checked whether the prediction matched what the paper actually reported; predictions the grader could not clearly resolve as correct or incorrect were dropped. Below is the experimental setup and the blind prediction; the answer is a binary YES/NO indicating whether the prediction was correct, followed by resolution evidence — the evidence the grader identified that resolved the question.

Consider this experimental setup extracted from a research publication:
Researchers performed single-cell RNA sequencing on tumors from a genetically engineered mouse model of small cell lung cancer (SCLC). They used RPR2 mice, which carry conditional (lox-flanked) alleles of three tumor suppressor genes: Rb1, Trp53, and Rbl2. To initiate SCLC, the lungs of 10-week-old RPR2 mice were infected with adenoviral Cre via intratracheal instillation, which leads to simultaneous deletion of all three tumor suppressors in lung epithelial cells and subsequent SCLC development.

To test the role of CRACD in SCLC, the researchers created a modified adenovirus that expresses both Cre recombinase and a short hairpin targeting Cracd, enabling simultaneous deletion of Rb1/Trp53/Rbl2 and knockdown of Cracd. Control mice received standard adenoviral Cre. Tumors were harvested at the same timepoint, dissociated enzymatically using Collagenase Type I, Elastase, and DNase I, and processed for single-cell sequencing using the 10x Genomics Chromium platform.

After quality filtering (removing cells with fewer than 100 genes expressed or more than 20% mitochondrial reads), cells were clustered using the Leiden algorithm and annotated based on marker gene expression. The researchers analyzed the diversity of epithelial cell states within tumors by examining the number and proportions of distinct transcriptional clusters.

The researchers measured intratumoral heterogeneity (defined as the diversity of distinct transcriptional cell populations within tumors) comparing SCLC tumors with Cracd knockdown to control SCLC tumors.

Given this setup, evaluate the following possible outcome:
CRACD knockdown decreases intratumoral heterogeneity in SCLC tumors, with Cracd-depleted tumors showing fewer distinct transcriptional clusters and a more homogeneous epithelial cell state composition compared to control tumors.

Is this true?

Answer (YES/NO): NO